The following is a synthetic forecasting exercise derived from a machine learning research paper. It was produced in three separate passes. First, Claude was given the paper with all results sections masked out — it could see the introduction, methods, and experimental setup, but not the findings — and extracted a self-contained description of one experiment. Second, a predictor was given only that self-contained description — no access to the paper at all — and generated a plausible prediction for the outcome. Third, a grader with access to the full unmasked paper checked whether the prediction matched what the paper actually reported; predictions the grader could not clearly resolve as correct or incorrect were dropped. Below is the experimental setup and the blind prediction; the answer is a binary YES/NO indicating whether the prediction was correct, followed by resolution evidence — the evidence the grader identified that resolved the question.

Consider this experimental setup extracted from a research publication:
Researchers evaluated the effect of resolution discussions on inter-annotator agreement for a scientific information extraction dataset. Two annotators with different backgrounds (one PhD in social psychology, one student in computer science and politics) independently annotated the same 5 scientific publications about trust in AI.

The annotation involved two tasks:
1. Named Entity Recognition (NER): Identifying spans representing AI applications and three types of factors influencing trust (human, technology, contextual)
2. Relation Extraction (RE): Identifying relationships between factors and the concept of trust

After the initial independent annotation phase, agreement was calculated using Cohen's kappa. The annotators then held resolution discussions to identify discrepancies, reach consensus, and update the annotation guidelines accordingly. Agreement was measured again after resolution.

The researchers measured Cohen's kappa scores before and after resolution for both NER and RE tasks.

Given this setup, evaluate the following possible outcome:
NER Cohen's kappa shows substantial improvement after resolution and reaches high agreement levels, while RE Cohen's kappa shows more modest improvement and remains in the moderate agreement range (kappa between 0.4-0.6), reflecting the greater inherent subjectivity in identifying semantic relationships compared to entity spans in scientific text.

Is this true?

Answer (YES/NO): NO